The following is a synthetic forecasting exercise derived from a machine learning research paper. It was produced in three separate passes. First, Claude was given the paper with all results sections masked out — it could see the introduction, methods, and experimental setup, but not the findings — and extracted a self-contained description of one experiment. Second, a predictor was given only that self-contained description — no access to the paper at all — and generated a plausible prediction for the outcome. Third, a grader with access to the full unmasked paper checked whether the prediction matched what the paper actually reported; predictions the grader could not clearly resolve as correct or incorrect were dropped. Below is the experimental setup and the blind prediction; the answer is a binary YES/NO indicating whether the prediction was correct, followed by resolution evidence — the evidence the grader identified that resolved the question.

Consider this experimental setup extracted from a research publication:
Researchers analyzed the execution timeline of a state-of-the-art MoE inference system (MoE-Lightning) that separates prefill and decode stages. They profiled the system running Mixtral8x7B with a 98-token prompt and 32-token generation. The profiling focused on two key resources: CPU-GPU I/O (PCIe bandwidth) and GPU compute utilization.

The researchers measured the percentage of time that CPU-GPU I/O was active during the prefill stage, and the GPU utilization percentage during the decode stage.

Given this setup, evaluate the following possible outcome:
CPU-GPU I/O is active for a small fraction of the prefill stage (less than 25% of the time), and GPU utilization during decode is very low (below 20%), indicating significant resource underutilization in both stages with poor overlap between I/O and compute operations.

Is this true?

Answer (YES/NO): YES